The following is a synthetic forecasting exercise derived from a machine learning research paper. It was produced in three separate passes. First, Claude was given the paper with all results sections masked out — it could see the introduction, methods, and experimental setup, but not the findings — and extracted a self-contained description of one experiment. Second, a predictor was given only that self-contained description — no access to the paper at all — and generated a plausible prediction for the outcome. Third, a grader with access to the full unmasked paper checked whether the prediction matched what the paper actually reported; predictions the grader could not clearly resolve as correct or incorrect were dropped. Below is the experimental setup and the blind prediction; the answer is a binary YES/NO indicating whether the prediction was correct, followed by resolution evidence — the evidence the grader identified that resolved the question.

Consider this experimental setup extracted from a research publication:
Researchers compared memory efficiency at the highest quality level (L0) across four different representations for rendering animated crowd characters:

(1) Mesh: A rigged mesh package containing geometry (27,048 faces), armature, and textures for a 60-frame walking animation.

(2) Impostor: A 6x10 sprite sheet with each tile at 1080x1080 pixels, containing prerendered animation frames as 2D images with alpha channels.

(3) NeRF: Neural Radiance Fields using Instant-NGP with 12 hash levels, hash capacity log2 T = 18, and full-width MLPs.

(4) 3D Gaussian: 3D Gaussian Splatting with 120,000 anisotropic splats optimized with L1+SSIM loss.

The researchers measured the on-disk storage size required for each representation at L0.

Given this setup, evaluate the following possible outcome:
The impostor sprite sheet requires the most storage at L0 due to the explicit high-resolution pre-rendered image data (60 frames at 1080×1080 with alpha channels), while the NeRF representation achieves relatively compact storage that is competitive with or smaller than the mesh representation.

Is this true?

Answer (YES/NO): NO